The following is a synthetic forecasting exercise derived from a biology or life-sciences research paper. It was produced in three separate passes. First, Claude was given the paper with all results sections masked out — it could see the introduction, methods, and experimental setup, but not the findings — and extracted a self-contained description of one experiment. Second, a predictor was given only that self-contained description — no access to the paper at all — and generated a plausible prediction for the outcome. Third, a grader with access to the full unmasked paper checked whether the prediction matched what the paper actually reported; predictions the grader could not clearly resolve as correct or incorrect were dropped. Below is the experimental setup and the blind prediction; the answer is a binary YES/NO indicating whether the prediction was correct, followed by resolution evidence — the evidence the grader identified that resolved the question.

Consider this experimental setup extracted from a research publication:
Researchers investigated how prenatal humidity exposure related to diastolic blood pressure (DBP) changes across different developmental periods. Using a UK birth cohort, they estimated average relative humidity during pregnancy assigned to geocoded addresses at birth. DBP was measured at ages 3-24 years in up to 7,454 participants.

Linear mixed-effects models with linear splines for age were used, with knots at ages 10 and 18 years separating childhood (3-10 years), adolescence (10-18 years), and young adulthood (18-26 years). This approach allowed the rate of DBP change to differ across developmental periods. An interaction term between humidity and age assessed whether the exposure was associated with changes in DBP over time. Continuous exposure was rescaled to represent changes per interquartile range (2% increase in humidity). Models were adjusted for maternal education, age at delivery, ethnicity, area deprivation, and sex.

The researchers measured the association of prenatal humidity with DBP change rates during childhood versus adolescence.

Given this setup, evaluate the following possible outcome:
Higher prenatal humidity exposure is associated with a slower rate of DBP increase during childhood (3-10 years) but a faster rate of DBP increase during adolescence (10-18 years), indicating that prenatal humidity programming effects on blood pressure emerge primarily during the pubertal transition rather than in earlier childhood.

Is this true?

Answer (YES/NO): NO